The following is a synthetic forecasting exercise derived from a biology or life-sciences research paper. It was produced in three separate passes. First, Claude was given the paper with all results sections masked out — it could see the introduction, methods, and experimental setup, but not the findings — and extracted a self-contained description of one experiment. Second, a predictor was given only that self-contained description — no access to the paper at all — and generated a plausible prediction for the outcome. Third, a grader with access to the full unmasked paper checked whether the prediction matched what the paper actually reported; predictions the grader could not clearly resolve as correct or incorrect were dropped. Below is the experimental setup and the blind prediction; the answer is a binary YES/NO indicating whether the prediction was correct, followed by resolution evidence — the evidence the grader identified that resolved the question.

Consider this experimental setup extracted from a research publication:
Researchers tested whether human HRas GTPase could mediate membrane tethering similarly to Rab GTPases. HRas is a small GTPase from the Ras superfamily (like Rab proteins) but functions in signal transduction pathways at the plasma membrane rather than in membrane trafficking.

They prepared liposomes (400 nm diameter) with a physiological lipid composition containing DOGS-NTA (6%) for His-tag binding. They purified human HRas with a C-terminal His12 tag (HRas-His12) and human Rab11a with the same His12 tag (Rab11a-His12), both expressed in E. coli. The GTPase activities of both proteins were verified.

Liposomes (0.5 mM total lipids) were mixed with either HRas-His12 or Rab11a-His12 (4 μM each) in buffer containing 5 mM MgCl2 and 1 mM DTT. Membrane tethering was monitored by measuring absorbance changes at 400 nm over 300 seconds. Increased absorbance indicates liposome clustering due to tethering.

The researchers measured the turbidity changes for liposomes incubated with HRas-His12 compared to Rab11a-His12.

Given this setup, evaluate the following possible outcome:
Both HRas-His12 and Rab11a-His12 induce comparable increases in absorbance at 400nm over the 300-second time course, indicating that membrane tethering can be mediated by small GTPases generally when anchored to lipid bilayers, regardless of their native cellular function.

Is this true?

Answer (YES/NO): NO